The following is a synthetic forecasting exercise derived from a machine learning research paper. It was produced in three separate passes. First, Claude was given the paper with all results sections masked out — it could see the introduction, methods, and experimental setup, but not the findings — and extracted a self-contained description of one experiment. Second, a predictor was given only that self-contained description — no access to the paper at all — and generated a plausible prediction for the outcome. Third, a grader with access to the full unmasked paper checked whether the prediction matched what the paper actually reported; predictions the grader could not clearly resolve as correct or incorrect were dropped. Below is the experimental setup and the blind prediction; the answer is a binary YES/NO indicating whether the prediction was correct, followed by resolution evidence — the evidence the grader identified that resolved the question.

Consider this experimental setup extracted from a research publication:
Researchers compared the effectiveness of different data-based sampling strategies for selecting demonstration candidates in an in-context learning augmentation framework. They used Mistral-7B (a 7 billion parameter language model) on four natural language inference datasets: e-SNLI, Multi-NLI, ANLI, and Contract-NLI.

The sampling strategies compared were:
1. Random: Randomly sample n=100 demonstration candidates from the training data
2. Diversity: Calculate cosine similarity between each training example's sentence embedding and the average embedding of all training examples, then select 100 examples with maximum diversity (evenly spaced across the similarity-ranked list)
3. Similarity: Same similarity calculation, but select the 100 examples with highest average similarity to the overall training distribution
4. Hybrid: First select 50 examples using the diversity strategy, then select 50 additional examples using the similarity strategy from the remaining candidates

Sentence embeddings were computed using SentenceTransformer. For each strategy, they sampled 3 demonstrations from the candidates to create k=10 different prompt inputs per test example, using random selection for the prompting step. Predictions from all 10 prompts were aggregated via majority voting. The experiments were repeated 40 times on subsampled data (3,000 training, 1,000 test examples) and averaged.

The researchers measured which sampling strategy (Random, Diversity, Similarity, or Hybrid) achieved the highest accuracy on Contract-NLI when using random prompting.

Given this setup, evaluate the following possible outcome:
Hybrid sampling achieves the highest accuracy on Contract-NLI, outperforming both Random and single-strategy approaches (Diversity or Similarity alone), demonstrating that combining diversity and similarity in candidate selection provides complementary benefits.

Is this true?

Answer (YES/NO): NO